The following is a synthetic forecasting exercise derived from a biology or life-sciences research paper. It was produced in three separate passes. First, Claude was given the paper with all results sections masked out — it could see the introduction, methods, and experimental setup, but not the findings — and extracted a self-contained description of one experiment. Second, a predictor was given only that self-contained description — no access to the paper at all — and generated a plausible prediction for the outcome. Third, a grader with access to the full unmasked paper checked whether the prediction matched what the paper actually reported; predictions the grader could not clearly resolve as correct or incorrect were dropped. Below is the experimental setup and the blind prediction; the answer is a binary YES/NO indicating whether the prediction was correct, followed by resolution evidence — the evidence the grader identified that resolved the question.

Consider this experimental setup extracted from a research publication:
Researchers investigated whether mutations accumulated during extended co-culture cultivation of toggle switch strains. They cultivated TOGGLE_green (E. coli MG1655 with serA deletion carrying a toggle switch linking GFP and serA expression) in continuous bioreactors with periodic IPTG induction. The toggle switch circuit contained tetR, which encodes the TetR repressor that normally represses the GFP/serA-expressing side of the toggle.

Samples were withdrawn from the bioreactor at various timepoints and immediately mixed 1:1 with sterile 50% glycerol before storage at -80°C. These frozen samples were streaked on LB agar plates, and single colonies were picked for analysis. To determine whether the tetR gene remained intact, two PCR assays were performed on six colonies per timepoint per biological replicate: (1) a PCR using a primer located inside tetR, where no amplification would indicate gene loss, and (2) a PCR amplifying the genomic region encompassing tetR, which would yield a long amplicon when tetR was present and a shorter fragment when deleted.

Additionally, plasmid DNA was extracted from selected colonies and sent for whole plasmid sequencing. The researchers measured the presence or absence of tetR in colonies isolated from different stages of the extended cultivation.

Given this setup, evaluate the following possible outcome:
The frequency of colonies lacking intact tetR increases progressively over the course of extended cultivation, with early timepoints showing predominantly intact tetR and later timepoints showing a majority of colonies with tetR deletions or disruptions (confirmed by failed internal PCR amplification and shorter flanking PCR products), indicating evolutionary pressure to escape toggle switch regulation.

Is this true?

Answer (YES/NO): NO